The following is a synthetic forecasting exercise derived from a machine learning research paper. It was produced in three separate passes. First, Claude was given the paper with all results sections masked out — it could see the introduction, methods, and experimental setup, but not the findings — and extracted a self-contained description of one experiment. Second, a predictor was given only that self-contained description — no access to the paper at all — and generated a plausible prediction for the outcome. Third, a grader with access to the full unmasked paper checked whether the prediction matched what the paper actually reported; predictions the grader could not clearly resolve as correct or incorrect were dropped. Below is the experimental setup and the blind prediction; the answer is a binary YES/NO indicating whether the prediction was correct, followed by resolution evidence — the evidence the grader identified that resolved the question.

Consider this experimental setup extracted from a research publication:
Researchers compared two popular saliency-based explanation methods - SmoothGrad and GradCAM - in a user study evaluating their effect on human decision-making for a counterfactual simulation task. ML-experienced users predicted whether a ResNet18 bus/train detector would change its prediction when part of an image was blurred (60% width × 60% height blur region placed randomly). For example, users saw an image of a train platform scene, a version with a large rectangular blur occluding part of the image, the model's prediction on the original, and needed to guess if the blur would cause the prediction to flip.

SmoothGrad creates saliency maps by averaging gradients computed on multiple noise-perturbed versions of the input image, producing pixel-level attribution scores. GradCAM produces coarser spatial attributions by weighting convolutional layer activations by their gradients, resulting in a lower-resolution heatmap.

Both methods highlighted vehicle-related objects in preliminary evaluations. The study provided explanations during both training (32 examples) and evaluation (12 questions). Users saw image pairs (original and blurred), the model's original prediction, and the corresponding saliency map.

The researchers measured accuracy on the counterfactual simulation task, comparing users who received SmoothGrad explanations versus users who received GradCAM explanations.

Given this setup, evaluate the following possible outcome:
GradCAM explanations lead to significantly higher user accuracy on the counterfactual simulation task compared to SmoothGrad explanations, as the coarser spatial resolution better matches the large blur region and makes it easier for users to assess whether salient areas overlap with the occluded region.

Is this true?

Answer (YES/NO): NO